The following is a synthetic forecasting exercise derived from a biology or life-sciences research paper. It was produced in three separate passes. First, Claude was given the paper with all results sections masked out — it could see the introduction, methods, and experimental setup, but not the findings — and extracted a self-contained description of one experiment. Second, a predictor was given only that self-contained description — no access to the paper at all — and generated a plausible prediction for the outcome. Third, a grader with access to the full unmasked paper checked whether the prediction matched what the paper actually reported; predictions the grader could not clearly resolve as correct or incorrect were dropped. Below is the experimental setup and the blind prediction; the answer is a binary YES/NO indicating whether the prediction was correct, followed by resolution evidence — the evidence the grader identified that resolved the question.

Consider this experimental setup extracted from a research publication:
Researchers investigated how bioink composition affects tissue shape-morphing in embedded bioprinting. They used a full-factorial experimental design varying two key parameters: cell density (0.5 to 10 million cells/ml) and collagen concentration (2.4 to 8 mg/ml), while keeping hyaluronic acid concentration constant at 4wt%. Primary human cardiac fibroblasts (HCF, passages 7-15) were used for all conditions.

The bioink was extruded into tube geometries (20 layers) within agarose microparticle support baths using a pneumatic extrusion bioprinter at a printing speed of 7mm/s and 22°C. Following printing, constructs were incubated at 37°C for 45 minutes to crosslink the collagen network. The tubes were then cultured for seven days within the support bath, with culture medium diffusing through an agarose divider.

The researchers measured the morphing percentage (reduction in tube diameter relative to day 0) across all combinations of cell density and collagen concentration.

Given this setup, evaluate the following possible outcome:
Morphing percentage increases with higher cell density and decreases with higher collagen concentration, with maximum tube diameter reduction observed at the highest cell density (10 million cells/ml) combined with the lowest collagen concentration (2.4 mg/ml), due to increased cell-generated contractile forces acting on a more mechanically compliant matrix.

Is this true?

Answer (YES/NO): YES